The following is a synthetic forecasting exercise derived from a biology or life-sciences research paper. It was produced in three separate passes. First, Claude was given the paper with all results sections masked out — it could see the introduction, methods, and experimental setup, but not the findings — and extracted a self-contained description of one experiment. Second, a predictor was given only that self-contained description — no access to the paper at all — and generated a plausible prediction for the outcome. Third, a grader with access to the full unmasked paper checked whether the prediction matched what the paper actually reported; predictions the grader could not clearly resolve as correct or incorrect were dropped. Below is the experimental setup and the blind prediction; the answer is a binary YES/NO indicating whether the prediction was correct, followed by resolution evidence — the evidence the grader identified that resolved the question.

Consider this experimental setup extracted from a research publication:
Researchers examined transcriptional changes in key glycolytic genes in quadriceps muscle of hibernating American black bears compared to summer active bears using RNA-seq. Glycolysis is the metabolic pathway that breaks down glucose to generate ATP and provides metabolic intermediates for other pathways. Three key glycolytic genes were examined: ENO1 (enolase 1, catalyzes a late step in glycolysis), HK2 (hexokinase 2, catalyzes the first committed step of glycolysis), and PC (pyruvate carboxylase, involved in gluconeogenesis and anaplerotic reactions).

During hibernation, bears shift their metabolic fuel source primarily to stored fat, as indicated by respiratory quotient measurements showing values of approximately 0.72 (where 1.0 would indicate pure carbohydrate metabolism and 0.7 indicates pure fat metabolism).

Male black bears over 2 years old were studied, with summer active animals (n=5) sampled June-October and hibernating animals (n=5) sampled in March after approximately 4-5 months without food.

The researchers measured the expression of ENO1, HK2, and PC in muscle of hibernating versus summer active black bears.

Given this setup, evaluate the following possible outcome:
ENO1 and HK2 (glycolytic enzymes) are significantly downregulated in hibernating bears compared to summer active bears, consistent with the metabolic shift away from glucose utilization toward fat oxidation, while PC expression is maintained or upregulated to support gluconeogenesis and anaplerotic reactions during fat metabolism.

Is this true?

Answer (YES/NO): NO